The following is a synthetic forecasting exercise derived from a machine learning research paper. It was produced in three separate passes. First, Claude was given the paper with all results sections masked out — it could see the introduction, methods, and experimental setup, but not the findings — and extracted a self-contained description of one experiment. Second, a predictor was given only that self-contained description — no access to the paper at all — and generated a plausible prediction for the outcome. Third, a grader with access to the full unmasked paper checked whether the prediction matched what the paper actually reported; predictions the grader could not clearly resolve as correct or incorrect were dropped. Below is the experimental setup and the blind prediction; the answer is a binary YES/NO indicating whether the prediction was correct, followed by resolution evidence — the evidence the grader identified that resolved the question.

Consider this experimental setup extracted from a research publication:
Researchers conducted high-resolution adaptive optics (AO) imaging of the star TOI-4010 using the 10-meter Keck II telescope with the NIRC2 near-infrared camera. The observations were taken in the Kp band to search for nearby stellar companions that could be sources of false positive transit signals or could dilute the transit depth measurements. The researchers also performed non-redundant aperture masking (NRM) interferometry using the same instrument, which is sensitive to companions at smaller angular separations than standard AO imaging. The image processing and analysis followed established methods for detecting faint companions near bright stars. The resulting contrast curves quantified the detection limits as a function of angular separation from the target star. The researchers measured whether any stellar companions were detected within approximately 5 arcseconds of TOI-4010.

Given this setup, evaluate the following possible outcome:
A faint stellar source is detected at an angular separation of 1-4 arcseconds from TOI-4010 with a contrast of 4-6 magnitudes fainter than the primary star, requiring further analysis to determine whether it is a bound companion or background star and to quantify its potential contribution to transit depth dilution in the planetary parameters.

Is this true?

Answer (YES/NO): NO